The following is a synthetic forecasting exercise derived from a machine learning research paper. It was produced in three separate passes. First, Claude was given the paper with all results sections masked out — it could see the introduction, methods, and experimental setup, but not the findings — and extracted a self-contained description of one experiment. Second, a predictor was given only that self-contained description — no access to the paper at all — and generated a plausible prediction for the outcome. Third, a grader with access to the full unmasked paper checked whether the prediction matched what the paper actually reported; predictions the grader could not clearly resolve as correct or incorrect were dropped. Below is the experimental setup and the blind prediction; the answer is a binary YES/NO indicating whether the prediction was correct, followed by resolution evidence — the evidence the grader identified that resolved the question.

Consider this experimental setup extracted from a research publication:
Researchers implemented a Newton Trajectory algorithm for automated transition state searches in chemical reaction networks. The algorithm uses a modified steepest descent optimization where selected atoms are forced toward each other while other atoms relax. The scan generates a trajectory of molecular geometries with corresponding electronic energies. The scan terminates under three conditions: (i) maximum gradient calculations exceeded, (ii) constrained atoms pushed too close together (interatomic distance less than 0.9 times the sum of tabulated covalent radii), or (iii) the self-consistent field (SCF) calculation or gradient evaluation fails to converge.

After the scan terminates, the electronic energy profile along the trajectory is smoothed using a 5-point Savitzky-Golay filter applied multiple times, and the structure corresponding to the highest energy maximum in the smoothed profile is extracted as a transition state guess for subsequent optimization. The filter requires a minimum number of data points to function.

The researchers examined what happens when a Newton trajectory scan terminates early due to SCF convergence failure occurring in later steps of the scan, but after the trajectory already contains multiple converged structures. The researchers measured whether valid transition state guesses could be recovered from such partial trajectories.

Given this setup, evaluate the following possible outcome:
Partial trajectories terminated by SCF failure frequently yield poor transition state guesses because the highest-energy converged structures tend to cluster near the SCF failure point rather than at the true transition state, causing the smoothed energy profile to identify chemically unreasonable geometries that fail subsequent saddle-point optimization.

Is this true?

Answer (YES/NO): NO